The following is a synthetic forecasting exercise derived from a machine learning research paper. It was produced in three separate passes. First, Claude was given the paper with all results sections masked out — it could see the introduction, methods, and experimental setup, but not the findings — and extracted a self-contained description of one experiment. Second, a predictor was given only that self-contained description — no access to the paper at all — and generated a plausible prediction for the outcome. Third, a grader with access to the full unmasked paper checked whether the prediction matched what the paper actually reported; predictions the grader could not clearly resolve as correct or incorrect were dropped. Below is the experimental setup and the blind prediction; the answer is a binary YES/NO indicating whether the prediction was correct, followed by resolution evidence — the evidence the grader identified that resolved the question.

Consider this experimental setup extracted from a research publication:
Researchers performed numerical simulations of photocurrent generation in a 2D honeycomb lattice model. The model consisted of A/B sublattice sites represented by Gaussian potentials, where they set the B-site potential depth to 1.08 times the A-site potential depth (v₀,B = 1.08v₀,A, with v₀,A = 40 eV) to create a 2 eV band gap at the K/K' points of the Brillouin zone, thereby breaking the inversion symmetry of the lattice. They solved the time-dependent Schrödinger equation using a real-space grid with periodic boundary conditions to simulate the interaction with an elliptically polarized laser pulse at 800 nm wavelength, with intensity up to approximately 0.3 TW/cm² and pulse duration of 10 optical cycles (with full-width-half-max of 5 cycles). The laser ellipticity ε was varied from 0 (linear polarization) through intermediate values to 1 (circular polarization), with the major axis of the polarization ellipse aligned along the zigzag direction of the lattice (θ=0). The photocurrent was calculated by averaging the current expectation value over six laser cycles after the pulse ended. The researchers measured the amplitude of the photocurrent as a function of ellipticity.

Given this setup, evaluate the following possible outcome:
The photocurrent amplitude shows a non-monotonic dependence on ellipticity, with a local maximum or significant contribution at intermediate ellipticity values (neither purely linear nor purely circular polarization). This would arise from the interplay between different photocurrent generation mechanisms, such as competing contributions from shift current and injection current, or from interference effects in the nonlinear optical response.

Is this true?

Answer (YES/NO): YES